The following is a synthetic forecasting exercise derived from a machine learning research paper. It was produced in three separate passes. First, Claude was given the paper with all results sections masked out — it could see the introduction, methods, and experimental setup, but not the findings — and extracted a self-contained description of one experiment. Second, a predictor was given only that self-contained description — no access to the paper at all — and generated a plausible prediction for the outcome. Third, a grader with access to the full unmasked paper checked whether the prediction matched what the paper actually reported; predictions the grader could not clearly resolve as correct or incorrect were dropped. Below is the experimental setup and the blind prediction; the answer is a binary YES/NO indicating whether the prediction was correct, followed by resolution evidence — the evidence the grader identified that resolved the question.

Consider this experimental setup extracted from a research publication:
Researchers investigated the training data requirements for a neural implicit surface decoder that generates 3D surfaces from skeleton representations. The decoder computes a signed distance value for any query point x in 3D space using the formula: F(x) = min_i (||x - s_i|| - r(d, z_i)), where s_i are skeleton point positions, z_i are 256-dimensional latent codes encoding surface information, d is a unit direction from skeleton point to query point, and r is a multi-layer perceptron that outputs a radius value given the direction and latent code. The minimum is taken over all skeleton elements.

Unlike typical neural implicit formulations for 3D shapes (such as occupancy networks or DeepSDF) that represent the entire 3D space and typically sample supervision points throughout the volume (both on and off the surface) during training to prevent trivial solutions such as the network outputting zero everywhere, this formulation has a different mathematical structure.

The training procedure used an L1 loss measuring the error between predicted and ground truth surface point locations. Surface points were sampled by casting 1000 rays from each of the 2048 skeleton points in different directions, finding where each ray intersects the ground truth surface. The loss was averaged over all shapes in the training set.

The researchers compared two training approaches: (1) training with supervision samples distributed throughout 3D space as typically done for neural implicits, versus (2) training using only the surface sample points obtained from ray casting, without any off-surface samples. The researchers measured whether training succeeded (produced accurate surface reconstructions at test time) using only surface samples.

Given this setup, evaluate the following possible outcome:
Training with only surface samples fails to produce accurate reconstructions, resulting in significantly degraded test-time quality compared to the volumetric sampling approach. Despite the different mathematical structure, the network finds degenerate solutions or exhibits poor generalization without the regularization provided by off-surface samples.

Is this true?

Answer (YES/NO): NO